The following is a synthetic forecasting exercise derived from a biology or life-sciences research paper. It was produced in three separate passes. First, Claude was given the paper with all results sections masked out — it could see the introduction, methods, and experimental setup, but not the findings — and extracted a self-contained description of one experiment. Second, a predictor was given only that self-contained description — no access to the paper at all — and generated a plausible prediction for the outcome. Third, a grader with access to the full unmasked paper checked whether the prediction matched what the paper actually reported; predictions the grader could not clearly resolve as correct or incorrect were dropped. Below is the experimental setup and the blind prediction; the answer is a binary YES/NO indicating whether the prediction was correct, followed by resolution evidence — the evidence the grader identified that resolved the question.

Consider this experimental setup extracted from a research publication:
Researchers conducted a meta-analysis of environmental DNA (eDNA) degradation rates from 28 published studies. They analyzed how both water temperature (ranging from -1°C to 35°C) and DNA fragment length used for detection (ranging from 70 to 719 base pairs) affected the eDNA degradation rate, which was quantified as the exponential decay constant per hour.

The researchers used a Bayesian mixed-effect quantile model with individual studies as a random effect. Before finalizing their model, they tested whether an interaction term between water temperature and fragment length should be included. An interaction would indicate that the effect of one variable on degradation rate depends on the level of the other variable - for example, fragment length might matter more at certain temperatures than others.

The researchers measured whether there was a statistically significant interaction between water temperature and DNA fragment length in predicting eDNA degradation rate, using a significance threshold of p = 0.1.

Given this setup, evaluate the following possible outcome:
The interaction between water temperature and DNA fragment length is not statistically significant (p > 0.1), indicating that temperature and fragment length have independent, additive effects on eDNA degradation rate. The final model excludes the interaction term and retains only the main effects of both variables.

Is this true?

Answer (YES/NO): YES